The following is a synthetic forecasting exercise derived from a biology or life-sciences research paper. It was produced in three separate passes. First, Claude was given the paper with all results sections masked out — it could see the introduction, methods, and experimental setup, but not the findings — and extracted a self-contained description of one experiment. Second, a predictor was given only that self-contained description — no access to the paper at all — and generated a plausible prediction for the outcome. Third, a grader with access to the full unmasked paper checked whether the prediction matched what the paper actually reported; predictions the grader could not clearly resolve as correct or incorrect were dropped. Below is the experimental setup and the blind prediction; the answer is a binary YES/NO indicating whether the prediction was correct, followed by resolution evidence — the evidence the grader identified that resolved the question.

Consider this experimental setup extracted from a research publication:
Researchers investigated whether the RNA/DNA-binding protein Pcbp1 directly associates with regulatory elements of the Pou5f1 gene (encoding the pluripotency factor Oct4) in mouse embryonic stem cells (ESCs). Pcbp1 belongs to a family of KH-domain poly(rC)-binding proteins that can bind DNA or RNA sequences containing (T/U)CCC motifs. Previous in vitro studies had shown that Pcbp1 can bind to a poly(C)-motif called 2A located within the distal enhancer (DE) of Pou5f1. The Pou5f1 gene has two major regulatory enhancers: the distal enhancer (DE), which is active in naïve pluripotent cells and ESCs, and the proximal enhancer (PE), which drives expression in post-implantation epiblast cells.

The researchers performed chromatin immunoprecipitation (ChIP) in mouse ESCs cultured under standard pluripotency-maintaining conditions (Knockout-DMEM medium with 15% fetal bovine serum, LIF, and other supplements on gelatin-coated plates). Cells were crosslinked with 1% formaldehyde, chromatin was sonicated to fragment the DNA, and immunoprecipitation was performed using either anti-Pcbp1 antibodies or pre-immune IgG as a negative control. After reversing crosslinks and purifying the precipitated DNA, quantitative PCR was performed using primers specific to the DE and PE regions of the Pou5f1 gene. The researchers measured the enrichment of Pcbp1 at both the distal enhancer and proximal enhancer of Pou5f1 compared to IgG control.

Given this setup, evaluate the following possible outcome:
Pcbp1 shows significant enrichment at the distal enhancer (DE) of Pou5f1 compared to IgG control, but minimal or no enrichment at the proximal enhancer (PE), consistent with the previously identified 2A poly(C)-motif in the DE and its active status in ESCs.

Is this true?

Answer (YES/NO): NO